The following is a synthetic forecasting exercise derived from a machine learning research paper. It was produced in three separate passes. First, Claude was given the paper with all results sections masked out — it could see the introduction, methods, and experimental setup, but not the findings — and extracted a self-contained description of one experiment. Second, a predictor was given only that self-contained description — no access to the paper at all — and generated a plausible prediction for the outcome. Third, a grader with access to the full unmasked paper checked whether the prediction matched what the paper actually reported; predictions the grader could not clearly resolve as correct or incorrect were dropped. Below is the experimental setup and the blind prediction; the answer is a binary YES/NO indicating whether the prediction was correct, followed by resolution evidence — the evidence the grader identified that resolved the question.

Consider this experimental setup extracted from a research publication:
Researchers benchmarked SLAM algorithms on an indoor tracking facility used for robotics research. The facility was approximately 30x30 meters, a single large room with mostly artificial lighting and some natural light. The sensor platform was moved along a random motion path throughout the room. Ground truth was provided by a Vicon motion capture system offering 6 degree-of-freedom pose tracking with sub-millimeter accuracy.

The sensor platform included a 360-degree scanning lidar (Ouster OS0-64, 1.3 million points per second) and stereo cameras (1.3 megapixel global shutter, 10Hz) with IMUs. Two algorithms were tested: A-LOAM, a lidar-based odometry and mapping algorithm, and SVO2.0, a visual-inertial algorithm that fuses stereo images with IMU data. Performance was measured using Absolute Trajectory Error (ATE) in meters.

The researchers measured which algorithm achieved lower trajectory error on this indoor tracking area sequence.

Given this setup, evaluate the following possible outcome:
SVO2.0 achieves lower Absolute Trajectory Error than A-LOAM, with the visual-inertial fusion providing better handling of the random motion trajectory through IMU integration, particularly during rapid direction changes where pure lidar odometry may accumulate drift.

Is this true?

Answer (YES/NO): YES